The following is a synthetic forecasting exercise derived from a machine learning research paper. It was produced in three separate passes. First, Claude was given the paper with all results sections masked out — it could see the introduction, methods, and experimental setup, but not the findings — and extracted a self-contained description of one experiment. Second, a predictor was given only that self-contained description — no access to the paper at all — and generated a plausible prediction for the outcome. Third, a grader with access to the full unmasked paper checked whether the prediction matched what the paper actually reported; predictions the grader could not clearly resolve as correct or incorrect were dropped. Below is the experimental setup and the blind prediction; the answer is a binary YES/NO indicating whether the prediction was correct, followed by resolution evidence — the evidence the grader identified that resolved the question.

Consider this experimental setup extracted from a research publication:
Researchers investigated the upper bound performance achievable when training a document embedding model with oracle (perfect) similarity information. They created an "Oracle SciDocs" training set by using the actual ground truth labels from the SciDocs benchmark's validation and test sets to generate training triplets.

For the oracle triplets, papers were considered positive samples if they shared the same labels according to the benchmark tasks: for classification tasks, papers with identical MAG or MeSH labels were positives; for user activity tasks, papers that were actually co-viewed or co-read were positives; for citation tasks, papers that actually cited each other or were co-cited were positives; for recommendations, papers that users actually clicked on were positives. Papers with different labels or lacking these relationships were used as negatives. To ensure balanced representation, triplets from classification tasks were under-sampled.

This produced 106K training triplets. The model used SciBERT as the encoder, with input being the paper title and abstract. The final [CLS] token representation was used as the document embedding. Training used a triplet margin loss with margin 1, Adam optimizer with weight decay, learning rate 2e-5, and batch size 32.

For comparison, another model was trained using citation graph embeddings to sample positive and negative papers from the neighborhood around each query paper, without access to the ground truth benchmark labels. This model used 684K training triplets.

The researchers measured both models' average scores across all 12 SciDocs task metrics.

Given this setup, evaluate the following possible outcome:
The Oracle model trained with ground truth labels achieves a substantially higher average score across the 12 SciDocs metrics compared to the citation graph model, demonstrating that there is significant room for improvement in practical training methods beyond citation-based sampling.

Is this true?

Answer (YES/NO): NO